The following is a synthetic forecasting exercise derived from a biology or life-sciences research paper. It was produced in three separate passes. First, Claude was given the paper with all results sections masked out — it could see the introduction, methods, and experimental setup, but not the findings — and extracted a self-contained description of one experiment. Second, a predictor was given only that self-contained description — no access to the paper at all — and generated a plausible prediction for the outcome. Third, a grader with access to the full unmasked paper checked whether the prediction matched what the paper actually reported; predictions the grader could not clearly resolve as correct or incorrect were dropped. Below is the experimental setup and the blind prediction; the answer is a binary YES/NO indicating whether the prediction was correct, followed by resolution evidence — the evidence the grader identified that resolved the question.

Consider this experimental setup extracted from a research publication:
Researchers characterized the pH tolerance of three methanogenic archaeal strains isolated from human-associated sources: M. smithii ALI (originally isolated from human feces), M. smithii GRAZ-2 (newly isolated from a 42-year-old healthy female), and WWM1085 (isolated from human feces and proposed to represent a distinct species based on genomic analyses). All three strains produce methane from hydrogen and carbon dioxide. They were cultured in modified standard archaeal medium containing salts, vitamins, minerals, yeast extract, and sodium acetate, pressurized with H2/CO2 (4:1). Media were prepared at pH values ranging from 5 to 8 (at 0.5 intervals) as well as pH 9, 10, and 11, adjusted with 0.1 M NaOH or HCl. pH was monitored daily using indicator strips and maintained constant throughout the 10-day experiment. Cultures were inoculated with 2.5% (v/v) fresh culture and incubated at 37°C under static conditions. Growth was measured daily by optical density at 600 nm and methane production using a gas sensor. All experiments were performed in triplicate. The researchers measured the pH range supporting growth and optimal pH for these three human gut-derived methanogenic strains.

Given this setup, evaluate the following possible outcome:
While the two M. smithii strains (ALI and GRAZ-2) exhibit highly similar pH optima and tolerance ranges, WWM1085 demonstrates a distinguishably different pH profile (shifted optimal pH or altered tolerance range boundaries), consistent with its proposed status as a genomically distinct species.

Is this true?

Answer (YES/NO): NO